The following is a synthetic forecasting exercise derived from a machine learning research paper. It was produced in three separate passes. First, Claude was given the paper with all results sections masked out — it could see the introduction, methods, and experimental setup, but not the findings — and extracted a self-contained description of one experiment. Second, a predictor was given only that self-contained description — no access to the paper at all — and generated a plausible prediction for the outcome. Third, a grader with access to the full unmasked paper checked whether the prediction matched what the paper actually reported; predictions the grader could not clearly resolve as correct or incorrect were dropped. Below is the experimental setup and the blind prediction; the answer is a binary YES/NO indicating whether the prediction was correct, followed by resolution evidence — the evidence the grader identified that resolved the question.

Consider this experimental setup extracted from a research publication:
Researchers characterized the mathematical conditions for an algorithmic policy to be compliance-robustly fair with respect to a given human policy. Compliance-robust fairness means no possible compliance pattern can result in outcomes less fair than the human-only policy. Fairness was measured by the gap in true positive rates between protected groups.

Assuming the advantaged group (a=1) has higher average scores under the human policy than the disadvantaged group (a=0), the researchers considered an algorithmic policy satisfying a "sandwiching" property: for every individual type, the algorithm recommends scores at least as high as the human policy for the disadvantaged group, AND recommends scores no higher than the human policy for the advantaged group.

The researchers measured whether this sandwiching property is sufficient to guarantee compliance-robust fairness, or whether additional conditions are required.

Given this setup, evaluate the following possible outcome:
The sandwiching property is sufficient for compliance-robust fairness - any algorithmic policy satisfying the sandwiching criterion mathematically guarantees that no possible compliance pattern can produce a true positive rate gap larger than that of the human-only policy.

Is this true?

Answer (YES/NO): NO